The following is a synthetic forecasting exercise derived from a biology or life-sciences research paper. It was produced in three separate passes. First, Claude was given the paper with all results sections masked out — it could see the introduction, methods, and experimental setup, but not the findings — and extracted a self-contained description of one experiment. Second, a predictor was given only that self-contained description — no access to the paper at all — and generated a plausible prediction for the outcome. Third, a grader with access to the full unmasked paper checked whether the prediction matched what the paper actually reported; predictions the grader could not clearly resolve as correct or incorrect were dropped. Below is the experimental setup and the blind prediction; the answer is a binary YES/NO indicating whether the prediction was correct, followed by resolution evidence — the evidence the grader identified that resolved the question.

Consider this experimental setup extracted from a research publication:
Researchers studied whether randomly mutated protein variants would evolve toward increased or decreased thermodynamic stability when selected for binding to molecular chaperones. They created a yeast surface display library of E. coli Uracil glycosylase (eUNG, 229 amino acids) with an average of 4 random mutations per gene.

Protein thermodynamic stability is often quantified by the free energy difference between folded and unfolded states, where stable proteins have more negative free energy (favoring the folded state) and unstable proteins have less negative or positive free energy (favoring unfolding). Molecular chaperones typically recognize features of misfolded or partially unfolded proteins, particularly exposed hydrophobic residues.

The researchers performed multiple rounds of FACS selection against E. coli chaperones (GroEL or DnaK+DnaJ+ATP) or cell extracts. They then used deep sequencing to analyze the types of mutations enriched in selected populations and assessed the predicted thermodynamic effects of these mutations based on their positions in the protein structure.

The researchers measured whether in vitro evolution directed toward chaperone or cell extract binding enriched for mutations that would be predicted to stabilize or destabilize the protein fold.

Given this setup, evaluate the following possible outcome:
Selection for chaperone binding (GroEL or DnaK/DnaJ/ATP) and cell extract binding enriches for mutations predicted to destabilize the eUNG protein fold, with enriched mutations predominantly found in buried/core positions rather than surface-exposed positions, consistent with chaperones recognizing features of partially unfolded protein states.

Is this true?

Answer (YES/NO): YES